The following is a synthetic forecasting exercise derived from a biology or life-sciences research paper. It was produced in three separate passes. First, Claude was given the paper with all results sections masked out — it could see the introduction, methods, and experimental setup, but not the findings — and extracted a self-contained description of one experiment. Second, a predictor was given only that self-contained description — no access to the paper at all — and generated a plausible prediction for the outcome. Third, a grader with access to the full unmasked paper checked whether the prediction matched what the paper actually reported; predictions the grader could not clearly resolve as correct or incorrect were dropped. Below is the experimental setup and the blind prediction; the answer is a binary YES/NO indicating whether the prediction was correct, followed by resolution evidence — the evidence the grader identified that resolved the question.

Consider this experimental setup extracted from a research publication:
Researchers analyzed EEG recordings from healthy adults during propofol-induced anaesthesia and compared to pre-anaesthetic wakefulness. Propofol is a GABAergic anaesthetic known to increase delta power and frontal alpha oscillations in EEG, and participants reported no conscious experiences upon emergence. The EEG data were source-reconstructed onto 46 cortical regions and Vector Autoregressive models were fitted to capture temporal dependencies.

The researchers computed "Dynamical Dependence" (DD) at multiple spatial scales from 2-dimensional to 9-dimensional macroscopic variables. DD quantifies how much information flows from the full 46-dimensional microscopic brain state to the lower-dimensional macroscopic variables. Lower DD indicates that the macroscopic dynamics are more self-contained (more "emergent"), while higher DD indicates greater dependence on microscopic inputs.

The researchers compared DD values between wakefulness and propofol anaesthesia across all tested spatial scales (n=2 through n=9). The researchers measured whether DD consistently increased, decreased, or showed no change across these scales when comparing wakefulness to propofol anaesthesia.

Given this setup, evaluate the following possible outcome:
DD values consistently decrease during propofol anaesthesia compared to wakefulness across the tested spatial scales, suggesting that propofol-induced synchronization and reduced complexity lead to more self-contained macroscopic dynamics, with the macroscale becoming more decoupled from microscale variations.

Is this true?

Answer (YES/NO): YES